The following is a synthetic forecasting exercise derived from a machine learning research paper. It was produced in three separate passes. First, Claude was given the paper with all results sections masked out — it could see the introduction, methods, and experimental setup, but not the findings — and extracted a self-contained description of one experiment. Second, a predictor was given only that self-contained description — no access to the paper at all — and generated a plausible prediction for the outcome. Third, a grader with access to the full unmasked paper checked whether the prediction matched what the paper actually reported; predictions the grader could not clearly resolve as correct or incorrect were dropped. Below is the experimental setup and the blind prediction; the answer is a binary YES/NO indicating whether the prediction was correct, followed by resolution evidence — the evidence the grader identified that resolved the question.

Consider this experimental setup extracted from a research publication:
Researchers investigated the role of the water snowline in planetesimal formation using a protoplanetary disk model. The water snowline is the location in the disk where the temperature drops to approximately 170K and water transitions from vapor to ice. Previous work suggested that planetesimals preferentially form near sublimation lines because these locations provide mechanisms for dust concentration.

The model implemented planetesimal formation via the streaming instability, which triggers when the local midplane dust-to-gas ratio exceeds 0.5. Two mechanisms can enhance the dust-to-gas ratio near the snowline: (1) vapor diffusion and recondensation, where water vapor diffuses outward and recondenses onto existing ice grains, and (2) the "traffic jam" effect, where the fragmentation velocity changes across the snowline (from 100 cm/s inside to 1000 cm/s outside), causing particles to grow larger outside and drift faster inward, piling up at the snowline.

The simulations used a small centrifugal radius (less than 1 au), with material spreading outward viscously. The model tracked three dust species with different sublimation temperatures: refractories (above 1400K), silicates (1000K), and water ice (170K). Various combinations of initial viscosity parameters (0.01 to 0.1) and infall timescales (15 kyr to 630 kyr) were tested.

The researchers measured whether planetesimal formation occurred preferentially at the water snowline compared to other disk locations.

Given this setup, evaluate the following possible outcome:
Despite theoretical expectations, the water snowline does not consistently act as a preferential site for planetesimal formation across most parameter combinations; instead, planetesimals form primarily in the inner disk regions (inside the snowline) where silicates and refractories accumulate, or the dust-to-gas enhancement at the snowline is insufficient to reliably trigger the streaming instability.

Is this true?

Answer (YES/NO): NO